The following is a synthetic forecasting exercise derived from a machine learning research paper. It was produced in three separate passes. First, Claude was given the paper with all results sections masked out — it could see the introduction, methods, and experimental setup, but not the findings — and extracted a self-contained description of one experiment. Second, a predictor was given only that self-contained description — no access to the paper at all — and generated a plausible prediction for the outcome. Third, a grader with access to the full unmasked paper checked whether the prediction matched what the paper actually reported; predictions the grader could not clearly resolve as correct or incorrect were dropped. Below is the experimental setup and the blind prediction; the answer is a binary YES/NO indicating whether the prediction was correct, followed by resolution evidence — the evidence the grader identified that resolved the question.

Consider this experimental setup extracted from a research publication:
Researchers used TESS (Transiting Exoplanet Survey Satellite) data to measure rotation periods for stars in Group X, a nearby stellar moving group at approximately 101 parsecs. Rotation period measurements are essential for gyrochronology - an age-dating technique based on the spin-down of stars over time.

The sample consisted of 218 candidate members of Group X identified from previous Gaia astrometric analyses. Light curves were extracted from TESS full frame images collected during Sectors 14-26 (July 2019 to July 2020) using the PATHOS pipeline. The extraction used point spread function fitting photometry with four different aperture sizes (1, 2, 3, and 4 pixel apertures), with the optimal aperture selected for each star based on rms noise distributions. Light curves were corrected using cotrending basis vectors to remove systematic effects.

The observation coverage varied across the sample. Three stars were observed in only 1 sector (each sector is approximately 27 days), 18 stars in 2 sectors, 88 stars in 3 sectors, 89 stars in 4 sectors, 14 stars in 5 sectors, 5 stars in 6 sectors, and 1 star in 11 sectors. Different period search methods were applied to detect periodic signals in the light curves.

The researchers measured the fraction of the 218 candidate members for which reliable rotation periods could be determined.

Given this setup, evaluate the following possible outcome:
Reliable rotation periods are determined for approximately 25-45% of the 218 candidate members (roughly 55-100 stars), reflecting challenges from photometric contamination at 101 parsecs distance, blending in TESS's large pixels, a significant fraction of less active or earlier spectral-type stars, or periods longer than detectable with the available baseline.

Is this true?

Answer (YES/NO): NO